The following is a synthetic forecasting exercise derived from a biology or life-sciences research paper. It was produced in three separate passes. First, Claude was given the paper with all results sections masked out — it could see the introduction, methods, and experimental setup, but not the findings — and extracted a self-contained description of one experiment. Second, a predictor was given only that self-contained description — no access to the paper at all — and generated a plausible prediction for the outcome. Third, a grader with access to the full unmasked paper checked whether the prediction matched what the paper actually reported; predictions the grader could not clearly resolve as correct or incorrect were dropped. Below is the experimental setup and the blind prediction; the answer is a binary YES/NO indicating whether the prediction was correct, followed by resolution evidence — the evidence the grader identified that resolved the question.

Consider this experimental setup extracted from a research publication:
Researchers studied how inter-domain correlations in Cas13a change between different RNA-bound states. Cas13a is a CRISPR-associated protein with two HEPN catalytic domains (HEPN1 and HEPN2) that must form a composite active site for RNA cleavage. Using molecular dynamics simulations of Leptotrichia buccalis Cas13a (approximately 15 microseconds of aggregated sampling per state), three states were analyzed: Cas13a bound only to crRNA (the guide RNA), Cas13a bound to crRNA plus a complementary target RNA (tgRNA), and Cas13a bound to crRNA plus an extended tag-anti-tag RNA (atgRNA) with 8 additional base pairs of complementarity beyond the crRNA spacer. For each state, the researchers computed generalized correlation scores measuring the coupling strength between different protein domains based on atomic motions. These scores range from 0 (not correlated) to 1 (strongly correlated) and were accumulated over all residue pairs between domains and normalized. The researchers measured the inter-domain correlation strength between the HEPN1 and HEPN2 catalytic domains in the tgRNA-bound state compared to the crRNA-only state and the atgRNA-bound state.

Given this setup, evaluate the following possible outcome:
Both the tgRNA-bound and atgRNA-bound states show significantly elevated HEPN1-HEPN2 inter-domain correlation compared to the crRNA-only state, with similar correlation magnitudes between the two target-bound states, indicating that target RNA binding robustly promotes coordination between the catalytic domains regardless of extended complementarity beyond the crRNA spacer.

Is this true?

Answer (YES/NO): NO